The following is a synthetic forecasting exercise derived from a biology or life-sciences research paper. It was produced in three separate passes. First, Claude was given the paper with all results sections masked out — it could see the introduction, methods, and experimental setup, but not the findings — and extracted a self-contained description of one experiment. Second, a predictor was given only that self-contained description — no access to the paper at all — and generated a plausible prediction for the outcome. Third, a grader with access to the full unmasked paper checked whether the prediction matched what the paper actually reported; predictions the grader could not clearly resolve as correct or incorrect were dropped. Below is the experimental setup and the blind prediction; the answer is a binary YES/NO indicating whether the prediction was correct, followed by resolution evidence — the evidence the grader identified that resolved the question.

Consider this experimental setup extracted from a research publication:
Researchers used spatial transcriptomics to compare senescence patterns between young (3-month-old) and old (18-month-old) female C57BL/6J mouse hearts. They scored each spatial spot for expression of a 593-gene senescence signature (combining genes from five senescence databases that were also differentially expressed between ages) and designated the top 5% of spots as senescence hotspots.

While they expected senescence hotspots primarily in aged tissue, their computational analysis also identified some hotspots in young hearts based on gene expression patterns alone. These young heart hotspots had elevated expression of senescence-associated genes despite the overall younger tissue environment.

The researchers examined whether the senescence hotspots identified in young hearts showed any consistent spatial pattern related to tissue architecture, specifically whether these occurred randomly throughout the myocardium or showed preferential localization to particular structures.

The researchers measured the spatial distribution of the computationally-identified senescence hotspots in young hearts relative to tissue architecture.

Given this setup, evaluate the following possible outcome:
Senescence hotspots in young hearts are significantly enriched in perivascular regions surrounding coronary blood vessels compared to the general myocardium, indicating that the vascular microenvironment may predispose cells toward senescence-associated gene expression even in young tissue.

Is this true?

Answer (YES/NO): YES